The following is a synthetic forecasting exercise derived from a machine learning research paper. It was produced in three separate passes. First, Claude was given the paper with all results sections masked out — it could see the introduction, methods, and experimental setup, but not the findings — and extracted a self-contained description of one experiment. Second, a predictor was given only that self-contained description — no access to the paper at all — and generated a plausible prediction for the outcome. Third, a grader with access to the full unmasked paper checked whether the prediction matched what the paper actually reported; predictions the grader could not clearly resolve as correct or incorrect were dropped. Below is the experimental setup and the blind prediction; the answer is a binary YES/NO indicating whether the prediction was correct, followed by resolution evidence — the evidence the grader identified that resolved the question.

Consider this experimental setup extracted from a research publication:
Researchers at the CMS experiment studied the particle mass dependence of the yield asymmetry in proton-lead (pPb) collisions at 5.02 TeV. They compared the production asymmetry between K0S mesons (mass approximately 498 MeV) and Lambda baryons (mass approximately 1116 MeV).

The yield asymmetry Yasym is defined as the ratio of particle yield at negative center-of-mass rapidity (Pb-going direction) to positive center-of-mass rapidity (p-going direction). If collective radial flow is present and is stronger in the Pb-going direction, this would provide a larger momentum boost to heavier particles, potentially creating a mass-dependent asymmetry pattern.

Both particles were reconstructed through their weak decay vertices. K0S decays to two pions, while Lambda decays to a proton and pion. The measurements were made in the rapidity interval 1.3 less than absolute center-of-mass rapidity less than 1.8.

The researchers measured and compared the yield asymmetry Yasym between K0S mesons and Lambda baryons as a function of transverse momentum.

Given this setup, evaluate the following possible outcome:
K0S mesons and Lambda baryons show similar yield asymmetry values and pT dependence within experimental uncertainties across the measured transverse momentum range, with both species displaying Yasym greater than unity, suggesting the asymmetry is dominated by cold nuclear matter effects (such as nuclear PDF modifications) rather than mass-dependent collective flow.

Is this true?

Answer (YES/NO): NO